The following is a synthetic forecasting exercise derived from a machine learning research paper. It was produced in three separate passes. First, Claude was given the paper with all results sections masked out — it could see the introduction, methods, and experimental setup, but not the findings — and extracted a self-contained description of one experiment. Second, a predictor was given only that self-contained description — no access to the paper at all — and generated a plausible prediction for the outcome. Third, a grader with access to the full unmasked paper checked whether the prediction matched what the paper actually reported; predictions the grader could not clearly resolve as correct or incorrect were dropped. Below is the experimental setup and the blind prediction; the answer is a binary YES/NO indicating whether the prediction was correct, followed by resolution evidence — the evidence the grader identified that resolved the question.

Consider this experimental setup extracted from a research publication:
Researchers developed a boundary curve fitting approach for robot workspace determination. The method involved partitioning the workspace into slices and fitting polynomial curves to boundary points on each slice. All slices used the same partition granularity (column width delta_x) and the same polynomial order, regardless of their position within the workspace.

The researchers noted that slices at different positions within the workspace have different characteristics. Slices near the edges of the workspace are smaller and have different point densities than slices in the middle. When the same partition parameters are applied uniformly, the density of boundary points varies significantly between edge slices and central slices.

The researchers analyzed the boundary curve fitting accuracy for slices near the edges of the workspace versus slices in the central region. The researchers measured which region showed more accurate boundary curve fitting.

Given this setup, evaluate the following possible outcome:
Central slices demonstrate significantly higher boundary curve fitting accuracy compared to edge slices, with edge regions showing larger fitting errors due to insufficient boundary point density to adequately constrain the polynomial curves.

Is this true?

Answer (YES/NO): NO